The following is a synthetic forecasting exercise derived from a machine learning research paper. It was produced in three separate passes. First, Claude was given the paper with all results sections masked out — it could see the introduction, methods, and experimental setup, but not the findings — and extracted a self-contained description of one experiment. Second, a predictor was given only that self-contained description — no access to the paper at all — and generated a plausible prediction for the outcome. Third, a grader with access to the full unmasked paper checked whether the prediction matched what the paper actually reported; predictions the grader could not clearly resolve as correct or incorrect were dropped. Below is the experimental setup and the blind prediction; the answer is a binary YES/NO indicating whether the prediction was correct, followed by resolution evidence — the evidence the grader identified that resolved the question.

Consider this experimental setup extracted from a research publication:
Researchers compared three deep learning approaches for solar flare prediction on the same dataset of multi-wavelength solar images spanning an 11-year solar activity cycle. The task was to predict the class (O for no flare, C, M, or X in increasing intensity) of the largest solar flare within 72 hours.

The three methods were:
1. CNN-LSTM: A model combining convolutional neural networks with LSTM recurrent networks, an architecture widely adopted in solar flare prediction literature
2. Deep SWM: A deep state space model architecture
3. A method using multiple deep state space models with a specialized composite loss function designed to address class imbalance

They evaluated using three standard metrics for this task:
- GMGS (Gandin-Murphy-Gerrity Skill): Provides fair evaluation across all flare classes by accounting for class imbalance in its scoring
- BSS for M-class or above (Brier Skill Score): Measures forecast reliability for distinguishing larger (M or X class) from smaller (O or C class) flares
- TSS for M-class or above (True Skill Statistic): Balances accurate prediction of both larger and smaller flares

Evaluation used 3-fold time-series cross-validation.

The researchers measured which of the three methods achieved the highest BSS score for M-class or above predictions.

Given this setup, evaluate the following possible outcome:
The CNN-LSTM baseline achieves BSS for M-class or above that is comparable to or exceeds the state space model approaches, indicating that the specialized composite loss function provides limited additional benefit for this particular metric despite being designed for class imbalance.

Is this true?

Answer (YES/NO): YES